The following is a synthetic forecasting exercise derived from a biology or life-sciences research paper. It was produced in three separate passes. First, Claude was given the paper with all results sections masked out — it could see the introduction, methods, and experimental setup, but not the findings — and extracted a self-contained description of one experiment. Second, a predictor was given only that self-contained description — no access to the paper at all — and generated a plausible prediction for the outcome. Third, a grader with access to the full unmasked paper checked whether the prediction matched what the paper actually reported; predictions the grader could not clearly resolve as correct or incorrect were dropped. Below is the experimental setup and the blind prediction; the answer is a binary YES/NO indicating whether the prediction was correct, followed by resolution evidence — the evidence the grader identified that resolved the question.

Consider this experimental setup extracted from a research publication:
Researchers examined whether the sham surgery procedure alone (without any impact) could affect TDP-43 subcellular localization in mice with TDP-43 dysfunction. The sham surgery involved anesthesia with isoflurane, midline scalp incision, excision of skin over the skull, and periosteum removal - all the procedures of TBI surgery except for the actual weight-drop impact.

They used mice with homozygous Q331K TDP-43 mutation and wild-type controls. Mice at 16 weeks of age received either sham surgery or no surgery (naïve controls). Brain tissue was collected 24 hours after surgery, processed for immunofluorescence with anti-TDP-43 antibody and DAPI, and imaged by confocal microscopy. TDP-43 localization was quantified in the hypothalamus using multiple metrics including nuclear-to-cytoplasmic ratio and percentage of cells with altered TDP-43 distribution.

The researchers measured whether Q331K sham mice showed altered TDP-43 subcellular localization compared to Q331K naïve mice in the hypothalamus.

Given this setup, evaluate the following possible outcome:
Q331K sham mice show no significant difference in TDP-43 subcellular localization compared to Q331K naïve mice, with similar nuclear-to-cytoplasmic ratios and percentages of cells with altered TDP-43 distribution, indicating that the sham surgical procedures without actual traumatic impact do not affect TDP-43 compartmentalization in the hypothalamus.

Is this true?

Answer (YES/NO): NO